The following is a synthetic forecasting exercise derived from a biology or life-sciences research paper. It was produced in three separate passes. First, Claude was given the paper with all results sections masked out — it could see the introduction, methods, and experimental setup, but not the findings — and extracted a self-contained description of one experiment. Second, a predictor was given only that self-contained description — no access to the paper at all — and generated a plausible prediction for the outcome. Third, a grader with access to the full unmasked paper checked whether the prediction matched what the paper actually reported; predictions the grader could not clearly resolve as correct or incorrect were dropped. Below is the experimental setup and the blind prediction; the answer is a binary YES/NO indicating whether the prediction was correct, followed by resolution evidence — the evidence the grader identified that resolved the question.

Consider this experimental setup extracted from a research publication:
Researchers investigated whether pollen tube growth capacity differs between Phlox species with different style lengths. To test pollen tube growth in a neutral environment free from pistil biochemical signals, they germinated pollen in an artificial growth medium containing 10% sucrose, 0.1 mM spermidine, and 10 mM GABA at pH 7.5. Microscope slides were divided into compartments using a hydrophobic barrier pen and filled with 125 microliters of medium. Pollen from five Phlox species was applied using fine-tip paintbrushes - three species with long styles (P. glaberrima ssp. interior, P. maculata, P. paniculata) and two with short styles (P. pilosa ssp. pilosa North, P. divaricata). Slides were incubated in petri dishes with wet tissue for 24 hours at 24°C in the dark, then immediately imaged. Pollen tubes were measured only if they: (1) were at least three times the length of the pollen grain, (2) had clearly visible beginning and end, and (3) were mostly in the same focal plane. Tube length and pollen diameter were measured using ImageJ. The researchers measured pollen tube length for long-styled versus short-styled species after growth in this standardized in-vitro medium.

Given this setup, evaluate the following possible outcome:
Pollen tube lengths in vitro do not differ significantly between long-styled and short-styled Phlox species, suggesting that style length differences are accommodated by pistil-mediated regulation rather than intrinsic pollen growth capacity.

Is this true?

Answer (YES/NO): NO